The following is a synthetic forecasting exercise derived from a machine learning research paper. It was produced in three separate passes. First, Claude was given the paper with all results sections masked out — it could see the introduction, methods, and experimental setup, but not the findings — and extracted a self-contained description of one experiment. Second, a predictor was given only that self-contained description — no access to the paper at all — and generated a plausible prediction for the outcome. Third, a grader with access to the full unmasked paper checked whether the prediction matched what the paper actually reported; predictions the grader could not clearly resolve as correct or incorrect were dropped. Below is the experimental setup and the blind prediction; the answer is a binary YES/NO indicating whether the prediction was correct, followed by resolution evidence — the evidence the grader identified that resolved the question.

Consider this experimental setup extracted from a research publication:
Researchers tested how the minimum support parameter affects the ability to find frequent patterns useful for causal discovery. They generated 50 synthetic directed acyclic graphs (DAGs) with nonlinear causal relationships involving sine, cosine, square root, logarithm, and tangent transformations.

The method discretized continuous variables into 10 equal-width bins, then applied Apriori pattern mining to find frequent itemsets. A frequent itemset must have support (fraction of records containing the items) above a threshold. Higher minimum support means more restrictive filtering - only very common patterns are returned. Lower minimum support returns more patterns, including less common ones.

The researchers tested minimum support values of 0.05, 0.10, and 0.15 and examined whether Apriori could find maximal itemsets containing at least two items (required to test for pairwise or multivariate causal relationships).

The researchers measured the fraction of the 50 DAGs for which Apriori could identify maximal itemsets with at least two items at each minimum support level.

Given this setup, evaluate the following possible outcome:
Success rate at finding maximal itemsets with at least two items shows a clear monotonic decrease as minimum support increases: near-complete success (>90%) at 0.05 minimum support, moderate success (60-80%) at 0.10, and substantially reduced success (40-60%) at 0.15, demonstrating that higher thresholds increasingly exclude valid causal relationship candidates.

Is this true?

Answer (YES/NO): NO